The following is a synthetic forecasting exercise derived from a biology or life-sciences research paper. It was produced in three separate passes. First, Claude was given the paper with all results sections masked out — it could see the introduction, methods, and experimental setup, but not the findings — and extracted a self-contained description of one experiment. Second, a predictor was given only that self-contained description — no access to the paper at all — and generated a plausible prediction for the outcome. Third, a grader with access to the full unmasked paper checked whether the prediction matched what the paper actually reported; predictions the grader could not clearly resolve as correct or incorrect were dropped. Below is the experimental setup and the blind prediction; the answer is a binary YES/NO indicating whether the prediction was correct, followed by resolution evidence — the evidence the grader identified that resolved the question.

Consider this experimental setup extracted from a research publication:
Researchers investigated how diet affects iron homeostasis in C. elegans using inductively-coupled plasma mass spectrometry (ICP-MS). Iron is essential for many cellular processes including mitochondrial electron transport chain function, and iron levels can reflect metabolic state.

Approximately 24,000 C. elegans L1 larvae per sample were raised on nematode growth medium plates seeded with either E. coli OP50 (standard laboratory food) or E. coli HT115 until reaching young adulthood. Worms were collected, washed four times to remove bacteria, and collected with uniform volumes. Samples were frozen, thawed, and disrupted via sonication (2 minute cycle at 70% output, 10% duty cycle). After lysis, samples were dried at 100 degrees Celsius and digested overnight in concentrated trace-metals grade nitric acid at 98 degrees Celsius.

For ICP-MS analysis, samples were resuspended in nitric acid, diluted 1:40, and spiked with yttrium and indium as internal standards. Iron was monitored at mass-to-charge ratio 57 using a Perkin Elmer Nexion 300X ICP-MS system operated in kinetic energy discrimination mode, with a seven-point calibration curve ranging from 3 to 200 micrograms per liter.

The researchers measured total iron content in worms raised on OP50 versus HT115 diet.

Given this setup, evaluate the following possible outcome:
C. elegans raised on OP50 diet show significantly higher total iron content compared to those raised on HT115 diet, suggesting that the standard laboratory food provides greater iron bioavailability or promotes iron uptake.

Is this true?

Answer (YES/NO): NO